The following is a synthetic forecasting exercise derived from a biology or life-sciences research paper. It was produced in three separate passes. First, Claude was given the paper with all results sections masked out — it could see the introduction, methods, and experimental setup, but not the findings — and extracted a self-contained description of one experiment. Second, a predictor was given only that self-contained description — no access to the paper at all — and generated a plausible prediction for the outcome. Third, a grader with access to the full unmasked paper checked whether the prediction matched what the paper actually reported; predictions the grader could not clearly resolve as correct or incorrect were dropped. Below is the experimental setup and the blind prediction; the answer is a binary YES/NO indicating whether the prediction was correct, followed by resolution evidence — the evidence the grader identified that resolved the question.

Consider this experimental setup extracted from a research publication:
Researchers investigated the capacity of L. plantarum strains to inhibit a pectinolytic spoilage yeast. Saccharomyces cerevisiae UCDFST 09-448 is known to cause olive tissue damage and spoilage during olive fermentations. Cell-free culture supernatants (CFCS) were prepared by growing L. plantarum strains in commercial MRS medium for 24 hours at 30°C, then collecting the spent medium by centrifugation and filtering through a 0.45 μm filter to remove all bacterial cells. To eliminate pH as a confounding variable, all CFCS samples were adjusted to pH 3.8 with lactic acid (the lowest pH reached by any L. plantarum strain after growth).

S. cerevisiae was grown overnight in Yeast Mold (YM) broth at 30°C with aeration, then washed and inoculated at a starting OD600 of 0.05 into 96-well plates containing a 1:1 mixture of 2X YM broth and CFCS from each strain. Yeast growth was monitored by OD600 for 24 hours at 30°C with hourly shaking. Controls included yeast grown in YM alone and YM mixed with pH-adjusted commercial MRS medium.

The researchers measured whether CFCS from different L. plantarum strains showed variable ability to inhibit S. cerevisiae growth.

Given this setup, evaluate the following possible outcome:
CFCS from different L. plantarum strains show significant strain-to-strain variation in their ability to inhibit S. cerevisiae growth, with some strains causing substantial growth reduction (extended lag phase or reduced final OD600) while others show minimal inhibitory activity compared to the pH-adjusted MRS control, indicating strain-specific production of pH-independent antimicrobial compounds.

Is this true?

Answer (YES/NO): NO